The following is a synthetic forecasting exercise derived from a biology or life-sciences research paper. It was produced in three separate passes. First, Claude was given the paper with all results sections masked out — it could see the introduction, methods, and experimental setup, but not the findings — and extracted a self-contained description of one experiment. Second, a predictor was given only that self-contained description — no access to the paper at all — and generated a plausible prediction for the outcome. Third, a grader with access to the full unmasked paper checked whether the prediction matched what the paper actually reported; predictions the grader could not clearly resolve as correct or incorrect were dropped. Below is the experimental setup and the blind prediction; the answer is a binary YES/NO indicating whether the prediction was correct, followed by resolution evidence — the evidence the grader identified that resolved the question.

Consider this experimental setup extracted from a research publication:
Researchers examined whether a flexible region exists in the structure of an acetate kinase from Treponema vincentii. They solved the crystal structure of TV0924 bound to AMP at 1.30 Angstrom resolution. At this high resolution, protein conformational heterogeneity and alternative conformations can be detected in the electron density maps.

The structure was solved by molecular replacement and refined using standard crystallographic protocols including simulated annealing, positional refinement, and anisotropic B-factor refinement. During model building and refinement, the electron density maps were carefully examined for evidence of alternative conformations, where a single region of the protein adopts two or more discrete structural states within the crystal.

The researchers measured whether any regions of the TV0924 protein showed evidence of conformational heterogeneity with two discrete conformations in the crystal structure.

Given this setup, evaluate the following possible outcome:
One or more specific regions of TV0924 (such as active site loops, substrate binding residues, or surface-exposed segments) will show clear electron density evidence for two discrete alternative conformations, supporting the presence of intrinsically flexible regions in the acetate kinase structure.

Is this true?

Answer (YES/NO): YES